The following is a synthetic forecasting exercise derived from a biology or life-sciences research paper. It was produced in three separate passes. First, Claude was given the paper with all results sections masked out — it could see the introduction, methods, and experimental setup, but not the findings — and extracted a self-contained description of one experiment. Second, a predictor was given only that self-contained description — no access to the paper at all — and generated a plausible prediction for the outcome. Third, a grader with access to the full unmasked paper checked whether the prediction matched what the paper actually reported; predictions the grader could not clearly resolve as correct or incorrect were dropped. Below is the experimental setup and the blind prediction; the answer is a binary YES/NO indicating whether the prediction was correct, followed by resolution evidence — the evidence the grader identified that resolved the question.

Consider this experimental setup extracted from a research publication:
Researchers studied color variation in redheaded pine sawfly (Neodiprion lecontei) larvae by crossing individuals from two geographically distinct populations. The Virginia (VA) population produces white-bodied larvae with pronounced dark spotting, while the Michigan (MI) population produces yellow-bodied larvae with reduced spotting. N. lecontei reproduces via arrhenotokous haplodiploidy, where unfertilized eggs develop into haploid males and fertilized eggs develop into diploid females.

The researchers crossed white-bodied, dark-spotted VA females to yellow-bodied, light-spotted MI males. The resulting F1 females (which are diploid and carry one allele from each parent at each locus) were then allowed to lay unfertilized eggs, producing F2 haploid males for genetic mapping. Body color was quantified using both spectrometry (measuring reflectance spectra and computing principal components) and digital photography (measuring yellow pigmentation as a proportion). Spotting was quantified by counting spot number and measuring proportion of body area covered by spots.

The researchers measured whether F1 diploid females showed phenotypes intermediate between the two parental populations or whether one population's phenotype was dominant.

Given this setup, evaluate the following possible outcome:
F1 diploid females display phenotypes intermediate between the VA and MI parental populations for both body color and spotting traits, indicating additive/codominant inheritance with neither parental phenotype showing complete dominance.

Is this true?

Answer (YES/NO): NO